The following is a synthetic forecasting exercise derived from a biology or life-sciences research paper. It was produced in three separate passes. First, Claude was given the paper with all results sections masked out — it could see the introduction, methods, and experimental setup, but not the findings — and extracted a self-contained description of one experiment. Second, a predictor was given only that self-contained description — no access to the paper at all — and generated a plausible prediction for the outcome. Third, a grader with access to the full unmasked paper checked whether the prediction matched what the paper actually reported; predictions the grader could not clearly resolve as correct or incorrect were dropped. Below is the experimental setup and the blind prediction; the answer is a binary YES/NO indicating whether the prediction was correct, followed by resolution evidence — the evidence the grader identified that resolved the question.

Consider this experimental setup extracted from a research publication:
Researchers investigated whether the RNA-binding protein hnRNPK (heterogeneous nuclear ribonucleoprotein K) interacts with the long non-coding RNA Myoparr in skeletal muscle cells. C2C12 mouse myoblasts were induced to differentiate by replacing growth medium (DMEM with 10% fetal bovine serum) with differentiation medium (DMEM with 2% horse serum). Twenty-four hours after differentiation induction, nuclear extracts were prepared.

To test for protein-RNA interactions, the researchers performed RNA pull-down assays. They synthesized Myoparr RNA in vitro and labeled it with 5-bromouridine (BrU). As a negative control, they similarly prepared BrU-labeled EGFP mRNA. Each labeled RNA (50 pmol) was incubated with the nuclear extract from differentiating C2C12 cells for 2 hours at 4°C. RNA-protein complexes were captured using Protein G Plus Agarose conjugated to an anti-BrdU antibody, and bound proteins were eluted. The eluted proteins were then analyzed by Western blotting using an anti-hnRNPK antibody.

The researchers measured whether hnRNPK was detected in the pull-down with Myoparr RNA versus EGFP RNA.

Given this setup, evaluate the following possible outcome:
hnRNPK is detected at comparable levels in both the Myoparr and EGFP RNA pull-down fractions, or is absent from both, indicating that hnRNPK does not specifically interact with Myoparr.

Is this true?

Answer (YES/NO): NO